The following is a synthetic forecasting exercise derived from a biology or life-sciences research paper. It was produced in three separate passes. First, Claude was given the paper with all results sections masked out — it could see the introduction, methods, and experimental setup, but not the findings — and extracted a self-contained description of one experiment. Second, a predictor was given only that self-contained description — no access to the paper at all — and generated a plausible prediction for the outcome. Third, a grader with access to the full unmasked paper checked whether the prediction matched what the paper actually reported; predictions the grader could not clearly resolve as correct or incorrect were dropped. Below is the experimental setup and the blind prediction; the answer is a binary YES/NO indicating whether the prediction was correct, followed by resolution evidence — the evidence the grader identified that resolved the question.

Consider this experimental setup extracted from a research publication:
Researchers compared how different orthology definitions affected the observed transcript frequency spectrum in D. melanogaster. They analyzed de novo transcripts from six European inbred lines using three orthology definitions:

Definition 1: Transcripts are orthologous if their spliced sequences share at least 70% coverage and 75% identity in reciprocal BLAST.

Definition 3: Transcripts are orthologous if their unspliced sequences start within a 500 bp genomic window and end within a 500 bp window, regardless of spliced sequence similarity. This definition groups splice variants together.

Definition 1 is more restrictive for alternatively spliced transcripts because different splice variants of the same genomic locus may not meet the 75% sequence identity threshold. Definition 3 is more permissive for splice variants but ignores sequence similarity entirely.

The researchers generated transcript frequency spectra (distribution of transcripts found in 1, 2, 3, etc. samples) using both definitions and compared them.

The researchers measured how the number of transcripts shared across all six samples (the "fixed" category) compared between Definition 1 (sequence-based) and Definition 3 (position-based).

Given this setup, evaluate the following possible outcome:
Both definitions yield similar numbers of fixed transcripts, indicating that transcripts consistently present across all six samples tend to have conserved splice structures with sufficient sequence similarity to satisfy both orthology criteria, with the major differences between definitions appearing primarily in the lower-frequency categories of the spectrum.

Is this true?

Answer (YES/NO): NO